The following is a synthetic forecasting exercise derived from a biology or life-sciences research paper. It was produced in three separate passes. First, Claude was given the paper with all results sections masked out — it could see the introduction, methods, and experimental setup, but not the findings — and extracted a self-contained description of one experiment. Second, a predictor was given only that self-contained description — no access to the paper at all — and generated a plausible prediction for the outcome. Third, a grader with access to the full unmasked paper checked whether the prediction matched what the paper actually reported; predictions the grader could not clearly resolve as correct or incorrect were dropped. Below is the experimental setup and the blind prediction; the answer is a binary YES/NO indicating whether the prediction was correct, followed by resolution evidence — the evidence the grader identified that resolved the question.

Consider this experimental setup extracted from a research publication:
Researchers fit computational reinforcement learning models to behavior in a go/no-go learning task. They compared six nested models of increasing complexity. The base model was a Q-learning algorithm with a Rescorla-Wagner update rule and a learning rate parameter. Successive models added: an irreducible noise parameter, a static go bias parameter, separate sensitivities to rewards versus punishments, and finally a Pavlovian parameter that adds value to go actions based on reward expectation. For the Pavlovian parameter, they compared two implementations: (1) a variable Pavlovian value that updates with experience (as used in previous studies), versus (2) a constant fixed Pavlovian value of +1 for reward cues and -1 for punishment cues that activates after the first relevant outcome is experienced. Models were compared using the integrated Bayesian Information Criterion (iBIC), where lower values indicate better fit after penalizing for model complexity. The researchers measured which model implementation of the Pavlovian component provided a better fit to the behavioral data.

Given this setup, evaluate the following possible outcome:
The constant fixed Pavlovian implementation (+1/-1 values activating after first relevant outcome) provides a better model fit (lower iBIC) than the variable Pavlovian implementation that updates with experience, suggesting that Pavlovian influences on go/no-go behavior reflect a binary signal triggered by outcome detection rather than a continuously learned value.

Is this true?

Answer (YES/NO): YES